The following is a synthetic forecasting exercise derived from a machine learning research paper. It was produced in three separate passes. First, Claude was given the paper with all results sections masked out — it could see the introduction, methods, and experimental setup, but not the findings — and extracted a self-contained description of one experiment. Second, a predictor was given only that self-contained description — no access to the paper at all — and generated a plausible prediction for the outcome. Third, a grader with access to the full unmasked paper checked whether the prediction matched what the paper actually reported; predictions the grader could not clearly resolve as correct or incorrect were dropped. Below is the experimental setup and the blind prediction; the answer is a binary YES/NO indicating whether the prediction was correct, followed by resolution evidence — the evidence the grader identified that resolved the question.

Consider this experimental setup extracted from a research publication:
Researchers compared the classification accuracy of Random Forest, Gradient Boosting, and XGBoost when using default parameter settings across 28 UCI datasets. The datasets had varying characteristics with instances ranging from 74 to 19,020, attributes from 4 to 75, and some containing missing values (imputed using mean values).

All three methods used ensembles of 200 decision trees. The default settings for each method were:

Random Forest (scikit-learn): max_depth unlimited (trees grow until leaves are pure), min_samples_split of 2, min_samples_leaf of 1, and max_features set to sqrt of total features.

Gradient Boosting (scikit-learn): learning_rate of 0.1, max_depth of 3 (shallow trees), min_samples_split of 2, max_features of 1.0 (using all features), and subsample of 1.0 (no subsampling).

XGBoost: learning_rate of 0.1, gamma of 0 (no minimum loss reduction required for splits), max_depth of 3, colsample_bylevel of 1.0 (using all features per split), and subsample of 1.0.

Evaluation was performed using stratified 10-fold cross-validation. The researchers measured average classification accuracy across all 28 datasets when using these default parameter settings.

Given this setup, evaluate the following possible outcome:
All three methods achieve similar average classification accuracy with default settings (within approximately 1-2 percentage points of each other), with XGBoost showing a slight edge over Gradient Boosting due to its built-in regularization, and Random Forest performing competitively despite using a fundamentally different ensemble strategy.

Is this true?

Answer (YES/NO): NO